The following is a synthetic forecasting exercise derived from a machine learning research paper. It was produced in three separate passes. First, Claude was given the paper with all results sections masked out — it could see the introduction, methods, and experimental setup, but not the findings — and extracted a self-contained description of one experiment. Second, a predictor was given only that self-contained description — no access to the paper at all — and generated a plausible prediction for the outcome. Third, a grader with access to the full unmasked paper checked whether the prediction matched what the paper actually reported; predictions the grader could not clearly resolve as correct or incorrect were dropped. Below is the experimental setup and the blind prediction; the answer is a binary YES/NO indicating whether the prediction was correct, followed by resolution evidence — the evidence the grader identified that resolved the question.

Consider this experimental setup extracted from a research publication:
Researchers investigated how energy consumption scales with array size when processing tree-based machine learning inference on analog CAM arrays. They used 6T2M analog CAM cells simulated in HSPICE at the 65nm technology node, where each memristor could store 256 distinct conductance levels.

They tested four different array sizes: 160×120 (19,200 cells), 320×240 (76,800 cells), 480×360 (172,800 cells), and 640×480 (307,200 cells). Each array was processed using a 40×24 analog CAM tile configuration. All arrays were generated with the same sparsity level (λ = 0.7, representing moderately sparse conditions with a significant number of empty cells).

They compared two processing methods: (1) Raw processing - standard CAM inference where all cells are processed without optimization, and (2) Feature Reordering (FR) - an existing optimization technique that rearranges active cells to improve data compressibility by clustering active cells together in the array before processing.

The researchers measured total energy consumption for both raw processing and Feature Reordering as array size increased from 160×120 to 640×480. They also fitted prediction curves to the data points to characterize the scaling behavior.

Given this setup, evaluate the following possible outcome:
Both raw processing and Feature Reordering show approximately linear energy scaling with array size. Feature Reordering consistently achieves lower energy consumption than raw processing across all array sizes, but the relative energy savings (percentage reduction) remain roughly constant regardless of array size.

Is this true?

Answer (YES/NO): NO